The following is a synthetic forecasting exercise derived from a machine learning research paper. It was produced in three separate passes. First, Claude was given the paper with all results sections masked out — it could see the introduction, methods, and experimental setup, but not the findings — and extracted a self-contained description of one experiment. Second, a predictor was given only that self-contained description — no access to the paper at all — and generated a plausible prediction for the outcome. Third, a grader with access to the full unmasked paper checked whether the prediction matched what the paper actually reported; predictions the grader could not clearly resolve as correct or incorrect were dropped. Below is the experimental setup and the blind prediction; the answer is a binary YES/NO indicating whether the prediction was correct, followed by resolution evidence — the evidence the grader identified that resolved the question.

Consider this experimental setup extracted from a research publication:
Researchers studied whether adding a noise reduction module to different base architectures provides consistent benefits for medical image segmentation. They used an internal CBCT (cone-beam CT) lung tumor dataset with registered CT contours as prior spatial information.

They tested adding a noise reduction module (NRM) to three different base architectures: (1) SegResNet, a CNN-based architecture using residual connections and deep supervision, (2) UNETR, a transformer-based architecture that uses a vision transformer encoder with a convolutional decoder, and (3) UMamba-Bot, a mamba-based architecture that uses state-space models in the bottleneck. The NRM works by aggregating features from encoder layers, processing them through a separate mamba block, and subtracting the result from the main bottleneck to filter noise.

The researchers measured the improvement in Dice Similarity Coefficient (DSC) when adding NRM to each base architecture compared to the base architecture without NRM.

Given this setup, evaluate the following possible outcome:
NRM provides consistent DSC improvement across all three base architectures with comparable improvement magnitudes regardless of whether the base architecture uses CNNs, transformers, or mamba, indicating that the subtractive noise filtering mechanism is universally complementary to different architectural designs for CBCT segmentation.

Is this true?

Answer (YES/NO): NO